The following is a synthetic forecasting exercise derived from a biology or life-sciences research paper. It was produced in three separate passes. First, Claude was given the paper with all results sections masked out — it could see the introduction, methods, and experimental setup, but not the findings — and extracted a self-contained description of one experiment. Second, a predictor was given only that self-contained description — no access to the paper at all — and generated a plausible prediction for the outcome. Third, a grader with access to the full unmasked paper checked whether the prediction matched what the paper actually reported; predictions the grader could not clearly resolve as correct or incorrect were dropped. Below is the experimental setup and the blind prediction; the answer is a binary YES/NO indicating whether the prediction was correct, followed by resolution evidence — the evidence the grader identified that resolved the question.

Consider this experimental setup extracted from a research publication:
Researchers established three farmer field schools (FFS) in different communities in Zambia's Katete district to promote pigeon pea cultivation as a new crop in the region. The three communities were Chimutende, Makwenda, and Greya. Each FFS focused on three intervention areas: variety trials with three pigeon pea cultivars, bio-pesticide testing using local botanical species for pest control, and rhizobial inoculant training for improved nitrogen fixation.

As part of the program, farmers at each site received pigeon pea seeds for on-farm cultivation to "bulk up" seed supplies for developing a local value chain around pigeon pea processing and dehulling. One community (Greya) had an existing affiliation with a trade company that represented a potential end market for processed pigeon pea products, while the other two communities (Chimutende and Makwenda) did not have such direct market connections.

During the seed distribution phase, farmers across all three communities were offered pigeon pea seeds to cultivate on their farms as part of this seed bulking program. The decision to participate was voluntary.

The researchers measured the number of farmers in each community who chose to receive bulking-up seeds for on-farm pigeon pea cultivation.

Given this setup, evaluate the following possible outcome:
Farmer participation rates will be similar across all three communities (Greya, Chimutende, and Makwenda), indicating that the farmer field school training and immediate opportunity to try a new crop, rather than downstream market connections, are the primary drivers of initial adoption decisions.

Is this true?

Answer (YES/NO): NO